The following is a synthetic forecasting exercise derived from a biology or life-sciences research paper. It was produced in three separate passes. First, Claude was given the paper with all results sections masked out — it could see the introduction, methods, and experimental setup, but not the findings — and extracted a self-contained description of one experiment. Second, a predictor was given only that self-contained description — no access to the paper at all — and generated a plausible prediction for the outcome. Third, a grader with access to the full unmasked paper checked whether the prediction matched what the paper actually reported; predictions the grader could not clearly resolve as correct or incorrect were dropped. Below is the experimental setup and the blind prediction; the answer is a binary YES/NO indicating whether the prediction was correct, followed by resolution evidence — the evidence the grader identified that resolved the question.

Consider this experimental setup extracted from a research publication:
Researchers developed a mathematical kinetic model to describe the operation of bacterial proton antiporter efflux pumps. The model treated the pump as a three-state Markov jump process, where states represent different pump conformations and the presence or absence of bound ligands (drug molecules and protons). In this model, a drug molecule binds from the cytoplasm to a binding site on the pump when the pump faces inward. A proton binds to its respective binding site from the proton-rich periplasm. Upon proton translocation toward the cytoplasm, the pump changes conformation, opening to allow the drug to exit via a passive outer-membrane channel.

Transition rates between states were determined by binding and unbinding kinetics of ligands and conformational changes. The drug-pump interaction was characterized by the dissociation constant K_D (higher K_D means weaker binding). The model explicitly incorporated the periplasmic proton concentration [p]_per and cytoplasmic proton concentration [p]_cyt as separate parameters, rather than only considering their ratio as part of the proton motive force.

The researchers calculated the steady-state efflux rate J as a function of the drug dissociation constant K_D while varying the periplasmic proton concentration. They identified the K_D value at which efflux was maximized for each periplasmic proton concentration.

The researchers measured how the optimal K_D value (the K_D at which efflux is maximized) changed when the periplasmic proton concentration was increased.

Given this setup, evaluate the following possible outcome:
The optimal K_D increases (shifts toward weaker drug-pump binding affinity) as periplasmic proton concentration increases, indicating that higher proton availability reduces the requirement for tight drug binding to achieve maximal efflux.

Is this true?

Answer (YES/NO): YES